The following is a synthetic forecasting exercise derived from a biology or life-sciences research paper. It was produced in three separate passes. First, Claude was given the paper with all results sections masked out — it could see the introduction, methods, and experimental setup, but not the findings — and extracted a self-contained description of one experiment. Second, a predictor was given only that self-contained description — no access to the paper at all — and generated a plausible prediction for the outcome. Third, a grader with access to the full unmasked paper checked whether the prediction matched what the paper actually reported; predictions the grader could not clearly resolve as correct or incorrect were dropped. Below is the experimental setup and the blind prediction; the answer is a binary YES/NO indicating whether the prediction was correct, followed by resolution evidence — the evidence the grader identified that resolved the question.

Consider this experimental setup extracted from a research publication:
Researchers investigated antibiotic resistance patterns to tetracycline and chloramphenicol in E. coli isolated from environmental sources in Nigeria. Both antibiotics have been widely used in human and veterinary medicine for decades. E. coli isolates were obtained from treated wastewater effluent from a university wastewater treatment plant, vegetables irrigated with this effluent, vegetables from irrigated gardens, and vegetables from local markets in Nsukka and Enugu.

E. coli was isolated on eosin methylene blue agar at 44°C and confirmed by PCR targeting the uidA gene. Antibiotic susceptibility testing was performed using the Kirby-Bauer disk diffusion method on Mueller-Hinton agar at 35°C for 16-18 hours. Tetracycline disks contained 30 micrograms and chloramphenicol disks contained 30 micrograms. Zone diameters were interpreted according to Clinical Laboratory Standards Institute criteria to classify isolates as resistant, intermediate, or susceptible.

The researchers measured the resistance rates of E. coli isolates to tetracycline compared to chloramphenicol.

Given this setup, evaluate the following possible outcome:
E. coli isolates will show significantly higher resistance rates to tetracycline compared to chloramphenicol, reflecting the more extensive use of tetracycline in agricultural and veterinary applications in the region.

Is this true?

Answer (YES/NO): YES